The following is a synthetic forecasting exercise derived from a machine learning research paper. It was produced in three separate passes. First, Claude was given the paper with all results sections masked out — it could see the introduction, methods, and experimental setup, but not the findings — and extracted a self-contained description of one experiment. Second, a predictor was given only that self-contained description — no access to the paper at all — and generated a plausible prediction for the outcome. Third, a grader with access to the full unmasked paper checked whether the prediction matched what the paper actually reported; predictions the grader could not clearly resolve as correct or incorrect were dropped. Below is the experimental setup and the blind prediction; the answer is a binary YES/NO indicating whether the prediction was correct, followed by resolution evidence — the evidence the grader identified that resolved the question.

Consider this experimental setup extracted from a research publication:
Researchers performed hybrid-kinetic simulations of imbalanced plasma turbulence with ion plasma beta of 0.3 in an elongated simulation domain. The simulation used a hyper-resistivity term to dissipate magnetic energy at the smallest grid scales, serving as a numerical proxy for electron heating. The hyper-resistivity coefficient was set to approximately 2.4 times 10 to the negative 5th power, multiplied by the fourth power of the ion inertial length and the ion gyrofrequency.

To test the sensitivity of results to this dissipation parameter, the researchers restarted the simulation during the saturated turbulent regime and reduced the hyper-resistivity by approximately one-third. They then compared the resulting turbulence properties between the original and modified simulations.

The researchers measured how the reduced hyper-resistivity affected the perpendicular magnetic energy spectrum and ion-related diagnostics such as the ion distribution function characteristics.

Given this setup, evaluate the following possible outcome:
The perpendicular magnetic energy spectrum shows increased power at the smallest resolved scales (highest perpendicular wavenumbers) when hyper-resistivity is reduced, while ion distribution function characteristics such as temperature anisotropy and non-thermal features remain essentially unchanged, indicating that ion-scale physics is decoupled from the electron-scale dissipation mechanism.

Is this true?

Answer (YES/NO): YES